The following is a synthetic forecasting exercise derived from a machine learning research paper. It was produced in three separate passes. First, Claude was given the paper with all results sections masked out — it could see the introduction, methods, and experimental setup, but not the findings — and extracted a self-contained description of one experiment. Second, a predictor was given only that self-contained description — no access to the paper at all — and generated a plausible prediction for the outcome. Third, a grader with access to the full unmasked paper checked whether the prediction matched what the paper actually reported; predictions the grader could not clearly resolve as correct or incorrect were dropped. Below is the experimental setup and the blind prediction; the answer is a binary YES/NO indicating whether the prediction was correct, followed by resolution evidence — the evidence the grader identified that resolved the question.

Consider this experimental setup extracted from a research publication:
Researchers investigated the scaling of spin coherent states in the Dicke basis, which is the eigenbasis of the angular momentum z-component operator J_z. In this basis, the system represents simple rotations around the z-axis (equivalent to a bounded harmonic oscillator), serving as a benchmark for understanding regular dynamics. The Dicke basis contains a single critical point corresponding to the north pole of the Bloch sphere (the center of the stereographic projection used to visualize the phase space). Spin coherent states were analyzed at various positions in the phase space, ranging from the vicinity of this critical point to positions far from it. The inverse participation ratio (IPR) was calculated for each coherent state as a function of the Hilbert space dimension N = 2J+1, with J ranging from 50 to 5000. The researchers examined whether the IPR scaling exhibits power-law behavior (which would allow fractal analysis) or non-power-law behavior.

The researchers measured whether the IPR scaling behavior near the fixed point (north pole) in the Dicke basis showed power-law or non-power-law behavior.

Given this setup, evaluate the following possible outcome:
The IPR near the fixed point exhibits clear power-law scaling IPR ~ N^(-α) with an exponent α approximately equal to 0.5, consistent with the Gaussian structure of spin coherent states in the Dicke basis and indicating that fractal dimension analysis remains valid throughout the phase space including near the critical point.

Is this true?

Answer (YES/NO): NO